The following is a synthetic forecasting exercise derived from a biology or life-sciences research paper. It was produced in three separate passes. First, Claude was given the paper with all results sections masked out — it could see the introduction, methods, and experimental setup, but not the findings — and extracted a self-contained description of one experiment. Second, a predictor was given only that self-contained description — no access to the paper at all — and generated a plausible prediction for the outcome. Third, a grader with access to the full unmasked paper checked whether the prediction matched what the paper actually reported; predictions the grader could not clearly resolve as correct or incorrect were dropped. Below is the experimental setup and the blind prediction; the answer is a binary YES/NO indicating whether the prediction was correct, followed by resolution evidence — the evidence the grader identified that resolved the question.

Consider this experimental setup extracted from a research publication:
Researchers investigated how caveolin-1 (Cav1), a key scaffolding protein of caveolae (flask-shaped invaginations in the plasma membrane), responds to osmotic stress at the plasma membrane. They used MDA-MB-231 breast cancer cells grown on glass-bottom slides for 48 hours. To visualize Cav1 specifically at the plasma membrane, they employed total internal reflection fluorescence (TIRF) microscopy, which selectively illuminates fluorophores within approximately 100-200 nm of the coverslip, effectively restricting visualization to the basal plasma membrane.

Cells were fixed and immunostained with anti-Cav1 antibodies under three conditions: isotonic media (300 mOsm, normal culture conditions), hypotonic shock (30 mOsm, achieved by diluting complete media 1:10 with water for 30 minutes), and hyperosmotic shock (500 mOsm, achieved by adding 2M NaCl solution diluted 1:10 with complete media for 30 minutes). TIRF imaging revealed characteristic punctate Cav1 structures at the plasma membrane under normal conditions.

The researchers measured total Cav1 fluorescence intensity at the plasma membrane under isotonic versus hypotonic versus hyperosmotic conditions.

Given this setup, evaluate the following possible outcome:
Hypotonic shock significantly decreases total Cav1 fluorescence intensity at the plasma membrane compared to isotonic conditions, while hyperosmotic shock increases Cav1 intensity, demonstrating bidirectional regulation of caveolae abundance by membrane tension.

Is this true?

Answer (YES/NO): NO